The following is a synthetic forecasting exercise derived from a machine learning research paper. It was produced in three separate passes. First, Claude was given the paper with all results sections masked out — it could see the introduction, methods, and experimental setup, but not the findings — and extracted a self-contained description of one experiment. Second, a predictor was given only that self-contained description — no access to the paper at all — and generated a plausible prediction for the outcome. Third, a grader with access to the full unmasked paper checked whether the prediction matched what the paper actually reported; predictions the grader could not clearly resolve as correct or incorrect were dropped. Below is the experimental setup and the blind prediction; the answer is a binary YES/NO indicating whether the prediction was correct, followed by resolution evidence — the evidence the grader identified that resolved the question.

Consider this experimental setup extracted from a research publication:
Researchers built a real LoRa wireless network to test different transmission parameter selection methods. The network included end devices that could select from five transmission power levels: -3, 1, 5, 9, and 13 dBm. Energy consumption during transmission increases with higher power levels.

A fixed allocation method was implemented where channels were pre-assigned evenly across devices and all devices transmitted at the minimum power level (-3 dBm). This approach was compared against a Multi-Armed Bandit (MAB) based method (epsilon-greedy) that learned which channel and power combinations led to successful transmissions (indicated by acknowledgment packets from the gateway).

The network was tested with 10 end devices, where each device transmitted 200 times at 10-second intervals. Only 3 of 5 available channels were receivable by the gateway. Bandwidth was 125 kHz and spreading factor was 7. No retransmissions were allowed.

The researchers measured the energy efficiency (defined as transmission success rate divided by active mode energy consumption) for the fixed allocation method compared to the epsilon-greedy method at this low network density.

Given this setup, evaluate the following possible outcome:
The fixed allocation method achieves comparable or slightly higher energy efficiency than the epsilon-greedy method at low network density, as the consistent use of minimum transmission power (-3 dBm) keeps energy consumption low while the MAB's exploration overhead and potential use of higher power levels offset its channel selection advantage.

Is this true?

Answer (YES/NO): NO